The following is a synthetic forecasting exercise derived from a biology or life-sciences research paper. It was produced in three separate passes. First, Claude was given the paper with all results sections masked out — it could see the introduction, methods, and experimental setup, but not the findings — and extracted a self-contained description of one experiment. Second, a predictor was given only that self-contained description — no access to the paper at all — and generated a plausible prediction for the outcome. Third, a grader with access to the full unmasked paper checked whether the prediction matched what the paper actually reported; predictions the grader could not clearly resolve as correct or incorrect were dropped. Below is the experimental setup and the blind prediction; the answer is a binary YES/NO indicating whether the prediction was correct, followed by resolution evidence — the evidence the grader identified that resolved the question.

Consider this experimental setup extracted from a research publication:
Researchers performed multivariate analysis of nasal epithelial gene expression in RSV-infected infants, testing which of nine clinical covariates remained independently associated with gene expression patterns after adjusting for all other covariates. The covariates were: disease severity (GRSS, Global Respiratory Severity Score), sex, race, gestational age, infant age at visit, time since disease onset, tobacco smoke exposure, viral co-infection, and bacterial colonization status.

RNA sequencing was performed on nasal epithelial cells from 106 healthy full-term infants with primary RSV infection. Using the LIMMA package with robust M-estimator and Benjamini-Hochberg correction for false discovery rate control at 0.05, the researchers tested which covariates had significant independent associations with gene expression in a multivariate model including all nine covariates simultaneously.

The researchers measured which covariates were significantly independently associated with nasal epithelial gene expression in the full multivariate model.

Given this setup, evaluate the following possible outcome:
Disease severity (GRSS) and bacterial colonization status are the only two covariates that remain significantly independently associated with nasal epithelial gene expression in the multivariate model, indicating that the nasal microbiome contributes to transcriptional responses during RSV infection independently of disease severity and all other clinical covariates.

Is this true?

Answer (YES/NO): NO